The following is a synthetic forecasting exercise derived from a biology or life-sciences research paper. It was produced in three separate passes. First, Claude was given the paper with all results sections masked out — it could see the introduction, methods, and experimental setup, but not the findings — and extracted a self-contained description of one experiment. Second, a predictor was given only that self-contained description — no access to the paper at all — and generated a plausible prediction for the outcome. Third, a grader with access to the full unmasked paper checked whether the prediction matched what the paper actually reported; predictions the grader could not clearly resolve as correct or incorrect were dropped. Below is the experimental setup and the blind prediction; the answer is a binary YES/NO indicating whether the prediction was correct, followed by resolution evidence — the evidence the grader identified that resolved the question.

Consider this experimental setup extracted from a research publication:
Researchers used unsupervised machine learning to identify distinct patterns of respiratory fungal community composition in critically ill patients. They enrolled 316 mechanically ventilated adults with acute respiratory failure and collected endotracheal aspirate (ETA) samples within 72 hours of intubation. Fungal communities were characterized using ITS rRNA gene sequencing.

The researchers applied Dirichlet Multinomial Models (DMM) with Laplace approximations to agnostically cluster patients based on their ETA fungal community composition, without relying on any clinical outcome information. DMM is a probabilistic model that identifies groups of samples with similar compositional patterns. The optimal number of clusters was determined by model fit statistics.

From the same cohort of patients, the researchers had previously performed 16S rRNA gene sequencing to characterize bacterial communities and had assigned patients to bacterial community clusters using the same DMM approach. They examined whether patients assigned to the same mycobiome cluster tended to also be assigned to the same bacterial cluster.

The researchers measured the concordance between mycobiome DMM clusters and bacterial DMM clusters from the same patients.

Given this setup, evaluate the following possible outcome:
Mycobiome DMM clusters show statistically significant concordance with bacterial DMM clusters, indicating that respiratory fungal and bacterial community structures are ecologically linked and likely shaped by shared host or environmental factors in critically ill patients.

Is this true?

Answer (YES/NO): NO